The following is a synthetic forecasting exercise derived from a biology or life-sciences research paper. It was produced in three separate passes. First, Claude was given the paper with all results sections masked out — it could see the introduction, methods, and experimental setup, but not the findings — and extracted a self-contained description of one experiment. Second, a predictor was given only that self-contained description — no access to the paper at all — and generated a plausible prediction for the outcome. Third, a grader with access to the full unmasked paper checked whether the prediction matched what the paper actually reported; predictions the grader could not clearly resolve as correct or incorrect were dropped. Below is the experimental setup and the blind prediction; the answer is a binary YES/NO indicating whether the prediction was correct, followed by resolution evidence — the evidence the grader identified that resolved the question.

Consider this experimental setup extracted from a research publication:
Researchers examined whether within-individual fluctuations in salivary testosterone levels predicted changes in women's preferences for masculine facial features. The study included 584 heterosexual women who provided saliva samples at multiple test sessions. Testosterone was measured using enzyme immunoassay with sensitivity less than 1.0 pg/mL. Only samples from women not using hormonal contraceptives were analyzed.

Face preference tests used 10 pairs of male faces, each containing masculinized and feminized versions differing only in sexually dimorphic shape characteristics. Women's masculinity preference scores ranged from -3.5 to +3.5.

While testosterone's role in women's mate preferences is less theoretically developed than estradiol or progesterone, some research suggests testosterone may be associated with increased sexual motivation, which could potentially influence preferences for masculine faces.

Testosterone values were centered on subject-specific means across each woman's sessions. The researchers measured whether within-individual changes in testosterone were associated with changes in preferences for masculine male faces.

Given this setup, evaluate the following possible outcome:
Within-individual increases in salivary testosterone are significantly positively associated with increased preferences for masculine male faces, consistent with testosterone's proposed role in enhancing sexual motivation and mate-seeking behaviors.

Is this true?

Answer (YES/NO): NO